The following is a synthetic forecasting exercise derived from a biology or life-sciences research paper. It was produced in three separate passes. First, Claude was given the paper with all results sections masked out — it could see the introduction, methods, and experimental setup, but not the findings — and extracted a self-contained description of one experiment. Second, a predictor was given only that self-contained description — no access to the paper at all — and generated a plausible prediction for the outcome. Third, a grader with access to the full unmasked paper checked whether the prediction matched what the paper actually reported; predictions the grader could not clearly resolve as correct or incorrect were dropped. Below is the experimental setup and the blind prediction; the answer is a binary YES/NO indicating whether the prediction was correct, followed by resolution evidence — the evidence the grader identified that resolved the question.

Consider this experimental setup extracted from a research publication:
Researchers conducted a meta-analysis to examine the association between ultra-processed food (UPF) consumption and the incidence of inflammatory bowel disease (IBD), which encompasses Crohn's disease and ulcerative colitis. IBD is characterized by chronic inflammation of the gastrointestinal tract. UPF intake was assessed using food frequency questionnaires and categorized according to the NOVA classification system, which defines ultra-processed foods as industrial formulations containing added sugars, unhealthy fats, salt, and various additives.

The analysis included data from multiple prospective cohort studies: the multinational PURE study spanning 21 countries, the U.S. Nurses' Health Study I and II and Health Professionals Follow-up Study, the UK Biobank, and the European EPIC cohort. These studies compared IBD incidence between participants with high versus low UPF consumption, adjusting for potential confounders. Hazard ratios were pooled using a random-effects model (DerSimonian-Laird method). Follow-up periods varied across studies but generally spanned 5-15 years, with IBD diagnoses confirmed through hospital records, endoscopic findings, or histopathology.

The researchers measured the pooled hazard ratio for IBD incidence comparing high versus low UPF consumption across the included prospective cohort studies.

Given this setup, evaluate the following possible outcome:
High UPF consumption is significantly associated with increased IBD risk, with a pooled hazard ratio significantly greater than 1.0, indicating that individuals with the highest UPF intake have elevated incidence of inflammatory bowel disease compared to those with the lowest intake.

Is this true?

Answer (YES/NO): YES